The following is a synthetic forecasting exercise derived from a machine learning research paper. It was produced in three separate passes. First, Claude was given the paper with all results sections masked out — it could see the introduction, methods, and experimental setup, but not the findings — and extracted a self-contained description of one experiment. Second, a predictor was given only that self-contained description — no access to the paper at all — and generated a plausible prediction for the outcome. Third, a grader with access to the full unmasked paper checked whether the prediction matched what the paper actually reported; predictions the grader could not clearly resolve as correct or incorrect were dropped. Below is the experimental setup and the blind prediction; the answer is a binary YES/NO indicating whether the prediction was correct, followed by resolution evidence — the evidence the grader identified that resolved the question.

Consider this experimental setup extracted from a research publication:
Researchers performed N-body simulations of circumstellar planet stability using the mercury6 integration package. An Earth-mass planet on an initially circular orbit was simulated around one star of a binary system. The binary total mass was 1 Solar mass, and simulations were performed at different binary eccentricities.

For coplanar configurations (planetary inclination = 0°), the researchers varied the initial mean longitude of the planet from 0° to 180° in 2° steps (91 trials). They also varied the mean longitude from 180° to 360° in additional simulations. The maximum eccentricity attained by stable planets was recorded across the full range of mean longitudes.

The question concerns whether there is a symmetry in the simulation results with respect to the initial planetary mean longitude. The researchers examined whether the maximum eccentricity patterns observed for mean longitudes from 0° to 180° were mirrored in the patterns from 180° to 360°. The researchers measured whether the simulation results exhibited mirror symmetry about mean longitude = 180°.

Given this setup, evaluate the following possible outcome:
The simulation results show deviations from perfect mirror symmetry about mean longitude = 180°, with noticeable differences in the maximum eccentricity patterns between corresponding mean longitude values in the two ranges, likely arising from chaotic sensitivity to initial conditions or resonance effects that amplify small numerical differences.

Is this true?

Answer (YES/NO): NO